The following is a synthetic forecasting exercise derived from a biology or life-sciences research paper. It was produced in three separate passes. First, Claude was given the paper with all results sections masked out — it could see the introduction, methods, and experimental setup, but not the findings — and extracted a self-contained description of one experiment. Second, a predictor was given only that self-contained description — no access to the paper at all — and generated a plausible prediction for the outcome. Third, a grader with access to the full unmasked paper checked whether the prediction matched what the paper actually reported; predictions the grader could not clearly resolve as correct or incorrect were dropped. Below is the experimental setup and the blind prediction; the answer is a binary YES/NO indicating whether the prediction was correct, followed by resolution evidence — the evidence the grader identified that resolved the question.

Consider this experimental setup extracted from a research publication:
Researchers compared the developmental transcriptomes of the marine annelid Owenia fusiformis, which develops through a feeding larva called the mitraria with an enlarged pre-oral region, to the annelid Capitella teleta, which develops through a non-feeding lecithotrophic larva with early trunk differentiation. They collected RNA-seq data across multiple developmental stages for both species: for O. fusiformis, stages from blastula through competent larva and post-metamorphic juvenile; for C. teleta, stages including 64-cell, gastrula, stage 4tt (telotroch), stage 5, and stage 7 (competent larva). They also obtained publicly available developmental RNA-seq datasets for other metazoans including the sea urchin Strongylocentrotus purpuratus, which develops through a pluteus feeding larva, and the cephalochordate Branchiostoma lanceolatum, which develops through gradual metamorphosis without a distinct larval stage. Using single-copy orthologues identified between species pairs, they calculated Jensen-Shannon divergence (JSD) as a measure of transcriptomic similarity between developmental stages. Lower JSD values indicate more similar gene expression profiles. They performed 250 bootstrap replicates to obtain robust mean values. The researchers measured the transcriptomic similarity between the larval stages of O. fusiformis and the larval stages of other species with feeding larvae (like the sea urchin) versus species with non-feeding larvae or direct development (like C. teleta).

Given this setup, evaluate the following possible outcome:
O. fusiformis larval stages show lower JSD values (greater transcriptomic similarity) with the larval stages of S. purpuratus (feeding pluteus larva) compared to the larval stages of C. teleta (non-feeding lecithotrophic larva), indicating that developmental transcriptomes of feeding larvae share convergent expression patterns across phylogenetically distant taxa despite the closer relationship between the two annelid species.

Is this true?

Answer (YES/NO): YES